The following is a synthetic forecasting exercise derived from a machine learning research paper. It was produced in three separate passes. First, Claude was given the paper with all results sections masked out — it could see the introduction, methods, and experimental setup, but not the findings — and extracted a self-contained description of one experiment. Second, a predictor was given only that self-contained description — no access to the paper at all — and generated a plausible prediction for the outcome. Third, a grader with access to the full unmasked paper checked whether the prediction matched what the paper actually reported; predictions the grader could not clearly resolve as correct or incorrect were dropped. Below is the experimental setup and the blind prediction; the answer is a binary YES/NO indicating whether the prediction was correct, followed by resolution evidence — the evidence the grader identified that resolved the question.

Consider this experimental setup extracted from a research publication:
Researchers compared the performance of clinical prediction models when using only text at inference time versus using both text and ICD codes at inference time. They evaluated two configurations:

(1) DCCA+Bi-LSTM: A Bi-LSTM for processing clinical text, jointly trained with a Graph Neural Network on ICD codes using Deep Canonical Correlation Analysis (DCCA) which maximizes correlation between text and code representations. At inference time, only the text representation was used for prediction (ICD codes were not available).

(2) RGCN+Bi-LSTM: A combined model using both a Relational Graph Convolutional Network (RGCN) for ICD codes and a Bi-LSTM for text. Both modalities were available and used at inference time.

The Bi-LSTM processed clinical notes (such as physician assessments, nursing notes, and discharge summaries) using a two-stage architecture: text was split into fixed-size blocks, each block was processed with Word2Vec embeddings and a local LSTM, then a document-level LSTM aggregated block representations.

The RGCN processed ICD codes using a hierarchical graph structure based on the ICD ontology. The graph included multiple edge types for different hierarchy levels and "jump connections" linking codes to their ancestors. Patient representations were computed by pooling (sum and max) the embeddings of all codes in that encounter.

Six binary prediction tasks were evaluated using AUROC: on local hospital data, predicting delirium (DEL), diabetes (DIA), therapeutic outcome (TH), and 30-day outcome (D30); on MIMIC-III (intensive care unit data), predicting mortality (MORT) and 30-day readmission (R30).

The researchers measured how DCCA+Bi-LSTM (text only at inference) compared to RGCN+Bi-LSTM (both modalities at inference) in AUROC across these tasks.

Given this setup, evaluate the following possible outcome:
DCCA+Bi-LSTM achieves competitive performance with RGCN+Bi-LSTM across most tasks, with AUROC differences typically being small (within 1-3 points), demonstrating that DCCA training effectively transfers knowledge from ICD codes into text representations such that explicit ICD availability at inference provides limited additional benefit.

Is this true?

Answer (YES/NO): NO